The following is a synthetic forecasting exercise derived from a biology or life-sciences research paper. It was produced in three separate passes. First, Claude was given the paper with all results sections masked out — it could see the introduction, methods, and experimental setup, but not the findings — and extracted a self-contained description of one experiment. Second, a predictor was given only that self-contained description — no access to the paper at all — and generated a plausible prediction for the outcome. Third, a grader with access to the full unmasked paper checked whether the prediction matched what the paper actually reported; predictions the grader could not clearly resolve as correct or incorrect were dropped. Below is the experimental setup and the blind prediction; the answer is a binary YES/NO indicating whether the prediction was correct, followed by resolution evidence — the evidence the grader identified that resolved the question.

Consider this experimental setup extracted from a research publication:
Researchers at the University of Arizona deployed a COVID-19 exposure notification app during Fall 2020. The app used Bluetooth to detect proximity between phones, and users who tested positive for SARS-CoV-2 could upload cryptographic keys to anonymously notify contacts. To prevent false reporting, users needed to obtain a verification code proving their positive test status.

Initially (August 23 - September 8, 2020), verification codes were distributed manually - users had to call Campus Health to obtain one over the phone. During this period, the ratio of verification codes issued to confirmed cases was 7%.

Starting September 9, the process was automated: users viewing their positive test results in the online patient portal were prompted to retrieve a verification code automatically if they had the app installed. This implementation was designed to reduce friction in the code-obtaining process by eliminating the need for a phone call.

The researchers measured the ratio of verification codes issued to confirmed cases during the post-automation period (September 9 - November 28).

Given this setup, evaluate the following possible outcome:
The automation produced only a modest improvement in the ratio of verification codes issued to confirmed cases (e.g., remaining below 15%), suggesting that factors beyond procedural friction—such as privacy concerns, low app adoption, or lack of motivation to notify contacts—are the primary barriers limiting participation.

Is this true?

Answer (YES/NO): NO